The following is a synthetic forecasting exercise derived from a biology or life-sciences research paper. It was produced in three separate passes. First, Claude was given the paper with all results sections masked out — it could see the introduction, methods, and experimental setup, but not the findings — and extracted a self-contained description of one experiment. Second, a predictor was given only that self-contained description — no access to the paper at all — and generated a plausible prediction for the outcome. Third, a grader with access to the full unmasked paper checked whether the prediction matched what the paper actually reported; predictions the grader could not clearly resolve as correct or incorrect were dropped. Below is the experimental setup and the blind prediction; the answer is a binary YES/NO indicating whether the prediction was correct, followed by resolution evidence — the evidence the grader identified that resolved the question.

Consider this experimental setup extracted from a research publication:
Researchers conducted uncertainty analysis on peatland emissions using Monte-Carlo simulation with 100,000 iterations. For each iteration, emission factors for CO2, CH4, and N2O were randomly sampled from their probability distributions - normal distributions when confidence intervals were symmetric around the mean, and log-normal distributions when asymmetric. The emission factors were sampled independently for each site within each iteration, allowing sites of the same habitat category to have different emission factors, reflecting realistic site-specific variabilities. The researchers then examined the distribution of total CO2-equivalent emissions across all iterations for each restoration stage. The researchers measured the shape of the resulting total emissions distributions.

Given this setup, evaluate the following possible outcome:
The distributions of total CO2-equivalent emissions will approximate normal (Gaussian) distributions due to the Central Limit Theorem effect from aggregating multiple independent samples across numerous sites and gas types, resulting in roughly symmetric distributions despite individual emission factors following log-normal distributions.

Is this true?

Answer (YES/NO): YES